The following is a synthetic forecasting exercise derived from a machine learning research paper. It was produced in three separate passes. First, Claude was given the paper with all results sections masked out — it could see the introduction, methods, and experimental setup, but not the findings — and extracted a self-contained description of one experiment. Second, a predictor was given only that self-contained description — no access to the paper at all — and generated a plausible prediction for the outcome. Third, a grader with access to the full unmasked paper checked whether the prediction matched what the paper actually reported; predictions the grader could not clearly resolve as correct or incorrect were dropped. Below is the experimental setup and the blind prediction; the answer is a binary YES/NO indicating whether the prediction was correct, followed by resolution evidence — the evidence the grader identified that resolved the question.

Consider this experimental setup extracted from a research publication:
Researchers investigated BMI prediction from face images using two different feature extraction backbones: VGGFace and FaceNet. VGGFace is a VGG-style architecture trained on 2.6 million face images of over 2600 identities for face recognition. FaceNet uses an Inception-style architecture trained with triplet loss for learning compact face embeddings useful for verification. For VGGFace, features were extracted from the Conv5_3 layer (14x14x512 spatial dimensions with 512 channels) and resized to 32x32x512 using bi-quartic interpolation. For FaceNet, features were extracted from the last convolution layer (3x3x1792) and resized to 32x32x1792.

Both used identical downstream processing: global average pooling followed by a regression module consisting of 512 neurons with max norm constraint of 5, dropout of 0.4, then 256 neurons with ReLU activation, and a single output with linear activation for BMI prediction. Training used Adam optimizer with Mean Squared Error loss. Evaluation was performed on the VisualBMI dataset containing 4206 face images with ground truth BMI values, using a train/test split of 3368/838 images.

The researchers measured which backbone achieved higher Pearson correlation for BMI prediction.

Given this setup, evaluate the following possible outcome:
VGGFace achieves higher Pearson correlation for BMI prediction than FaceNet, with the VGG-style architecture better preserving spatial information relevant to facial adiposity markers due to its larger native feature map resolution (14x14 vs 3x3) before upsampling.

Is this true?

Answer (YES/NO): NO